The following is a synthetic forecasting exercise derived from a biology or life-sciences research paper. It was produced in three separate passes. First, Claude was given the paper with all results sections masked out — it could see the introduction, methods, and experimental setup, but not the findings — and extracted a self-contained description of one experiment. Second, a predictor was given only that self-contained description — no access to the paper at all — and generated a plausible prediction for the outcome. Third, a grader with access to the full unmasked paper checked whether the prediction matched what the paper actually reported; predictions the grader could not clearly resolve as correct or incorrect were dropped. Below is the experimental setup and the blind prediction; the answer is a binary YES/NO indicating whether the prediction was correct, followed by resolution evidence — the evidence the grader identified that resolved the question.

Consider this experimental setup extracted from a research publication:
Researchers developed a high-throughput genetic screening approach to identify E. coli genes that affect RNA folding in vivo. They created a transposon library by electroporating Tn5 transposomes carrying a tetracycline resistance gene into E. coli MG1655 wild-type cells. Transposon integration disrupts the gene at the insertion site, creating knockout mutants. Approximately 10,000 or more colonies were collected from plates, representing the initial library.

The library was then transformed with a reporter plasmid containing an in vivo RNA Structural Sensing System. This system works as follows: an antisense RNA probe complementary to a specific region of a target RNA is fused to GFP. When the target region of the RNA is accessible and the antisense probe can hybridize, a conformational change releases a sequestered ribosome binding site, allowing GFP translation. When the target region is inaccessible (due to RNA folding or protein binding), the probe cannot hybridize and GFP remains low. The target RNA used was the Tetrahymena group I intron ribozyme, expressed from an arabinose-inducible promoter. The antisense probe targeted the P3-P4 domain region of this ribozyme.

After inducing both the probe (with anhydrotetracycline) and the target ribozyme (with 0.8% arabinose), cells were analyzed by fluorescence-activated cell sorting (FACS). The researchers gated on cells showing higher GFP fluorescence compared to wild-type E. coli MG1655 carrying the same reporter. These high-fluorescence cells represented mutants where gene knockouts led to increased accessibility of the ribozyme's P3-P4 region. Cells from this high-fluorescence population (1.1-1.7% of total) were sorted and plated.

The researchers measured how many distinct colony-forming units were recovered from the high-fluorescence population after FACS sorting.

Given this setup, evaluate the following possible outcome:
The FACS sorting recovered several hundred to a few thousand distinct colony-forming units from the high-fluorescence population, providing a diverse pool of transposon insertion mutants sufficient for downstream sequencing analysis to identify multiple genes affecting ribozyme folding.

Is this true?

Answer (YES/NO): YES